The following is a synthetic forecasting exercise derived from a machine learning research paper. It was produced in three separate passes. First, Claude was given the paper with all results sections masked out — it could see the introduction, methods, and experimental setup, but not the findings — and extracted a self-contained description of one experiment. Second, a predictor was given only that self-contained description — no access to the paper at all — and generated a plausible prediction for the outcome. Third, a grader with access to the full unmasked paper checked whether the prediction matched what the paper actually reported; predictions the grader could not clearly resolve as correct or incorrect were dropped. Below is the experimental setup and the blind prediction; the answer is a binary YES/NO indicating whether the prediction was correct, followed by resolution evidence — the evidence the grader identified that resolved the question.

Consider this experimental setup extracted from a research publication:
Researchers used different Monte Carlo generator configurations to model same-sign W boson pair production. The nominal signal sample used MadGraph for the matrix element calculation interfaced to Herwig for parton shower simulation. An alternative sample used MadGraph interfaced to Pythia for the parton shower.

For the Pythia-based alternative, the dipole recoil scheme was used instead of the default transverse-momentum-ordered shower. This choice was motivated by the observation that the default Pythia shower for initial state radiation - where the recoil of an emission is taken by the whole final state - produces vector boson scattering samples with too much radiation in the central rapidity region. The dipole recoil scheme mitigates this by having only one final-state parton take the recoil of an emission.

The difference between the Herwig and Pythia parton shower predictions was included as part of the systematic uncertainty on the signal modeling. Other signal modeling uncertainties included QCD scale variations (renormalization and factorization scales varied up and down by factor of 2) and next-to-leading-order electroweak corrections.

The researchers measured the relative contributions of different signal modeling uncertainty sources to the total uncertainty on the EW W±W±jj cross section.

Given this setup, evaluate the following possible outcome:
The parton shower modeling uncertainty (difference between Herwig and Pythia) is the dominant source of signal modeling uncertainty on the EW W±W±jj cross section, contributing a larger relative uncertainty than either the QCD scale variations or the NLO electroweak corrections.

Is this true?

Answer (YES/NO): NO